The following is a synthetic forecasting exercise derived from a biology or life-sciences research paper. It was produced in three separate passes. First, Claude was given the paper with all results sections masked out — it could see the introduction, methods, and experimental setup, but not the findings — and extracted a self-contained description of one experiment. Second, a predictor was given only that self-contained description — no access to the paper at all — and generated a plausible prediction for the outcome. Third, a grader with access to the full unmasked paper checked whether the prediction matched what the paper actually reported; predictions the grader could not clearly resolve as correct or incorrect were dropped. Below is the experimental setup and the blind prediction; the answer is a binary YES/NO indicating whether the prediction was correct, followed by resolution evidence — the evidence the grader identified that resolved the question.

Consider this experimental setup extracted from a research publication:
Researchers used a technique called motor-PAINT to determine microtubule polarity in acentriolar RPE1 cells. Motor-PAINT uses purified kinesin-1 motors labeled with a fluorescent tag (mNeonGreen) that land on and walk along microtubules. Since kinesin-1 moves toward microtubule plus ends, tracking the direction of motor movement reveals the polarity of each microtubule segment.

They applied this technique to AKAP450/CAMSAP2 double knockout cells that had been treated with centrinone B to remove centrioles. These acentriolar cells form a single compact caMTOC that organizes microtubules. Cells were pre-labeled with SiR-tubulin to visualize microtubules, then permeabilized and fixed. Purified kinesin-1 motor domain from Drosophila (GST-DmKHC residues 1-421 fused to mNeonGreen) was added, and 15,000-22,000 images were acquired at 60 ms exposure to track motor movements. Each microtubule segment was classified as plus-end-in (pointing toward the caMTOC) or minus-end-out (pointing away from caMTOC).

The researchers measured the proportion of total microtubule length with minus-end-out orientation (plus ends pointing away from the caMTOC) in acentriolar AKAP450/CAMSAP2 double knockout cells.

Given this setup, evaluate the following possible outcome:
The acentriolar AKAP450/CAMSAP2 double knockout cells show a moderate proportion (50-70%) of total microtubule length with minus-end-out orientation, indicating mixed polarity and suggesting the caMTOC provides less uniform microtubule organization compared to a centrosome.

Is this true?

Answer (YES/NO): NO